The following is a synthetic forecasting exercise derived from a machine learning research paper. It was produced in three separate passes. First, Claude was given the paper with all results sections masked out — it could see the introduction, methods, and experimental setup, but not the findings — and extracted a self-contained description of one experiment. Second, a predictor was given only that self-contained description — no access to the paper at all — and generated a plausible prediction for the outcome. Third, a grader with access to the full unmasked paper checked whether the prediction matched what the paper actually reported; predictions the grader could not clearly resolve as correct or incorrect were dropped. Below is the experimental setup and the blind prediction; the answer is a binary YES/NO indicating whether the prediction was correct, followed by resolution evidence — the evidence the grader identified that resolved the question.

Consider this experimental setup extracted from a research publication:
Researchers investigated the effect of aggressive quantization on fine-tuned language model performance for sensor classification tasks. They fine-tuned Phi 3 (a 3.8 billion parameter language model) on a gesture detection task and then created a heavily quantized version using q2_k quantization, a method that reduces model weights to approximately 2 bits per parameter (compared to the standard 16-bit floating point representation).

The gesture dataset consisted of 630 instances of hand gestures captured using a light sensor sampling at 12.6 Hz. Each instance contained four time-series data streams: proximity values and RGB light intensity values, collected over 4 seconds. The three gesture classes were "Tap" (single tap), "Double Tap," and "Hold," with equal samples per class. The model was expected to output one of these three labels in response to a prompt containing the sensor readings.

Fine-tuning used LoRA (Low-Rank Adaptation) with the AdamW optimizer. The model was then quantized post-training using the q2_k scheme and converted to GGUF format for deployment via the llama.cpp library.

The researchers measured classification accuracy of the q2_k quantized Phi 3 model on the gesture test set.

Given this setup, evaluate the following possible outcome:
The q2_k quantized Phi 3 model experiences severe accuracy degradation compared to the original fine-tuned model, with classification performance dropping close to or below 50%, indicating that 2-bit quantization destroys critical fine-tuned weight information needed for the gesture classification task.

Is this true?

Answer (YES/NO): YES